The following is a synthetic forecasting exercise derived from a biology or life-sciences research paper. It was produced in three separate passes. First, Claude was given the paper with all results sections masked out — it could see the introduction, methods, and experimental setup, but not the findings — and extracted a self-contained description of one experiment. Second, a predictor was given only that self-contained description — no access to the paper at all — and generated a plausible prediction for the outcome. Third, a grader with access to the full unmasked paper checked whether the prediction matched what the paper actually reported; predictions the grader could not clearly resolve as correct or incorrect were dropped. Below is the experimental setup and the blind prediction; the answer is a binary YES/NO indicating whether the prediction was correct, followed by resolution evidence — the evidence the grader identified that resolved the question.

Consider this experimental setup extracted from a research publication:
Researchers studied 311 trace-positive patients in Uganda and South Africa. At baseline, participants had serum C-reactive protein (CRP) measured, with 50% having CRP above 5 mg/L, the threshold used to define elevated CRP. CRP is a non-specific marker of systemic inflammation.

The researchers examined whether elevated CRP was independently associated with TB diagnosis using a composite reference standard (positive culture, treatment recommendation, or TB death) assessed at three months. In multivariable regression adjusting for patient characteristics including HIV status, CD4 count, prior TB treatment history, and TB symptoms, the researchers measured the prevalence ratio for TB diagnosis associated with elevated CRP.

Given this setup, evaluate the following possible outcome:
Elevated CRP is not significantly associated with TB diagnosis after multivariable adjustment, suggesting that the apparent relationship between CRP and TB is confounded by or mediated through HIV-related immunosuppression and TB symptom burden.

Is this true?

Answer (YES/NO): NO